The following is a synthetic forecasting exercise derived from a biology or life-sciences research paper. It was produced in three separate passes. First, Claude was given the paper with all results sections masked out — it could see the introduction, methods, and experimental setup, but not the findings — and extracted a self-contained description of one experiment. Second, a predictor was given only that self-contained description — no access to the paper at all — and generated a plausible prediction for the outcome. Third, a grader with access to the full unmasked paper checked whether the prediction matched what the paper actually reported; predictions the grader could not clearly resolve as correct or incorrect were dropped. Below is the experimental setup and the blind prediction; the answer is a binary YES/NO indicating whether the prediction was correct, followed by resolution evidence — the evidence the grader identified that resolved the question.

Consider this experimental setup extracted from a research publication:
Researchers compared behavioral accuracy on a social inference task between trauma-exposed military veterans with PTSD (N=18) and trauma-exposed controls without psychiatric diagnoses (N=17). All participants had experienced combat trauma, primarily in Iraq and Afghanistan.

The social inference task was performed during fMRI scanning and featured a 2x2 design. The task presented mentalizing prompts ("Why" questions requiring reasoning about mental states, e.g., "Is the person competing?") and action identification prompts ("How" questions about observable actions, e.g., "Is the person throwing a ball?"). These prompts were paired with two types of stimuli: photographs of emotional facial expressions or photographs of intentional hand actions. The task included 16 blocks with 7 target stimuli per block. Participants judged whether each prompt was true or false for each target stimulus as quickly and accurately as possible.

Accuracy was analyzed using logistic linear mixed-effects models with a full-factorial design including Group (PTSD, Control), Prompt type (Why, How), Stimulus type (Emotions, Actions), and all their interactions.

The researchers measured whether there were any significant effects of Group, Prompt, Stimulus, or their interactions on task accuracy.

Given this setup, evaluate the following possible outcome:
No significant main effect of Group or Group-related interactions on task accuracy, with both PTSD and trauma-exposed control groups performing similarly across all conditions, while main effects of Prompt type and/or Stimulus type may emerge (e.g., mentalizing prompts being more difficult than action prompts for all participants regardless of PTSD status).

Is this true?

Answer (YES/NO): YES